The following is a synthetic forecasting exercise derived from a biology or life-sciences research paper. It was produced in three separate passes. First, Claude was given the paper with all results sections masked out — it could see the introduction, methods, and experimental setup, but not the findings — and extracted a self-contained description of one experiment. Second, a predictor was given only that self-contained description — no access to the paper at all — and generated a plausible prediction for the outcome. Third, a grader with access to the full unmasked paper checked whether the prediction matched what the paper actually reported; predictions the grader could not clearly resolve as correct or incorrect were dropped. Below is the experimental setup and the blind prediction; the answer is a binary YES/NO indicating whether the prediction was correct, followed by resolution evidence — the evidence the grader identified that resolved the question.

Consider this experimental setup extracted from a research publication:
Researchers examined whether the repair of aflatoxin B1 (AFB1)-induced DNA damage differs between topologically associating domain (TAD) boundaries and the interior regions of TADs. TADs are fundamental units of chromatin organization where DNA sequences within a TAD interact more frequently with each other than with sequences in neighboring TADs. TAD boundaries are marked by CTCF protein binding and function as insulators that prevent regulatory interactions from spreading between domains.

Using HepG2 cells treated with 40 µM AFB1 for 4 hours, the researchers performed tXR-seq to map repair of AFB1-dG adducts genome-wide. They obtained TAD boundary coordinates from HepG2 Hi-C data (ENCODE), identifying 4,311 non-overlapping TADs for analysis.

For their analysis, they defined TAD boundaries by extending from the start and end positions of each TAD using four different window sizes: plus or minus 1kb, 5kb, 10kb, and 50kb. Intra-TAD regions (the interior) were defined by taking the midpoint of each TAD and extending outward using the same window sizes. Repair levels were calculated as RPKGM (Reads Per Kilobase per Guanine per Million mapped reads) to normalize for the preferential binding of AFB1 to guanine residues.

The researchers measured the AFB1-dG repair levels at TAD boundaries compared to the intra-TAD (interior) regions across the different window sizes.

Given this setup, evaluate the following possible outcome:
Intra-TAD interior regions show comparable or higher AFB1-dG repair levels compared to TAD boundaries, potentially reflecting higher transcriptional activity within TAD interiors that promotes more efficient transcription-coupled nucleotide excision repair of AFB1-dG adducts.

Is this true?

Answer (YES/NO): NO